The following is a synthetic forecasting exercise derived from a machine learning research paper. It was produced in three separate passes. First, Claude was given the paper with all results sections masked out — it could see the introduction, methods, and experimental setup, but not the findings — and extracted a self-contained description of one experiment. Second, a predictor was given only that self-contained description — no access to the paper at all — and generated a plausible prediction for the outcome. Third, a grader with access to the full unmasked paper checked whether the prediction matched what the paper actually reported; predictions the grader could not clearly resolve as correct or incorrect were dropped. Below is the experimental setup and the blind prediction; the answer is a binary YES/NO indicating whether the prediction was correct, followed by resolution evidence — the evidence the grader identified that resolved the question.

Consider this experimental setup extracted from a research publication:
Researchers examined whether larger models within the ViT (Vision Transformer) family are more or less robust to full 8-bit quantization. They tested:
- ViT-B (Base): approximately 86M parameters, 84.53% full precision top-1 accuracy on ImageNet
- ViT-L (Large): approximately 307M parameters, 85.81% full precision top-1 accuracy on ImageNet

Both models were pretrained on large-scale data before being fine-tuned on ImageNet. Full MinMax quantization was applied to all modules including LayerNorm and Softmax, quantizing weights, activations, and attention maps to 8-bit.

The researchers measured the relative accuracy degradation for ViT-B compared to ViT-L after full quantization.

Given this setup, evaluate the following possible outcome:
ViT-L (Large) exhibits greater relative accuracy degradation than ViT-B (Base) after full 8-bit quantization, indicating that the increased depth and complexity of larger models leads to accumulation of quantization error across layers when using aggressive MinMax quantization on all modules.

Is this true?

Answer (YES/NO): YES